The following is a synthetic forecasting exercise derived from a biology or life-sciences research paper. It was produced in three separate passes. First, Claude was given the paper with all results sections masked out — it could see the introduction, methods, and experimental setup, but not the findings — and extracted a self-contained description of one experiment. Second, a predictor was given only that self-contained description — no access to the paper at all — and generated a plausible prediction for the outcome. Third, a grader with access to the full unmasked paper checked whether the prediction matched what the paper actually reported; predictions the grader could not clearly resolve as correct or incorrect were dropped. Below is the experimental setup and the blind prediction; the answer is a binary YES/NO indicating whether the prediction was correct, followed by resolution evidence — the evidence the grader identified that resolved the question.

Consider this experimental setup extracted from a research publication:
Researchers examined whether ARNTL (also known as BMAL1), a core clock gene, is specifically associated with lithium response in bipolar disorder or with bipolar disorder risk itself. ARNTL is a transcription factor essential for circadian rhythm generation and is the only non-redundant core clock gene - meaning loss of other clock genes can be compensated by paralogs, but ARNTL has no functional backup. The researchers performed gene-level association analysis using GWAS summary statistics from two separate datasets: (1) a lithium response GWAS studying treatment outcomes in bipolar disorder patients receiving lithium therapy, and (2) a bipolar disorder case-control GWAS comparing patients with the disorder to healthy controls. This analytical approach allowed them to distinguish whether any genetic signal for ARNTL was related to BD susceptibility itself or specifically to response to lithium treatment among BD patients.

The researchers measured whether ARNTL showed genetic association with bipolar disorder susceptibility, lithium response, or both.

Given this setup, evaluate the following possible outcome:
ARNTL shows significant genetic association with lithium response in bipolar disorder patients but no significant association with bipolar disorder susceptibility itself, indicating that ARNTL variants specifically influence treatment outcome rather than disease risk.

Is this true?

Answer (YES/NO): NO